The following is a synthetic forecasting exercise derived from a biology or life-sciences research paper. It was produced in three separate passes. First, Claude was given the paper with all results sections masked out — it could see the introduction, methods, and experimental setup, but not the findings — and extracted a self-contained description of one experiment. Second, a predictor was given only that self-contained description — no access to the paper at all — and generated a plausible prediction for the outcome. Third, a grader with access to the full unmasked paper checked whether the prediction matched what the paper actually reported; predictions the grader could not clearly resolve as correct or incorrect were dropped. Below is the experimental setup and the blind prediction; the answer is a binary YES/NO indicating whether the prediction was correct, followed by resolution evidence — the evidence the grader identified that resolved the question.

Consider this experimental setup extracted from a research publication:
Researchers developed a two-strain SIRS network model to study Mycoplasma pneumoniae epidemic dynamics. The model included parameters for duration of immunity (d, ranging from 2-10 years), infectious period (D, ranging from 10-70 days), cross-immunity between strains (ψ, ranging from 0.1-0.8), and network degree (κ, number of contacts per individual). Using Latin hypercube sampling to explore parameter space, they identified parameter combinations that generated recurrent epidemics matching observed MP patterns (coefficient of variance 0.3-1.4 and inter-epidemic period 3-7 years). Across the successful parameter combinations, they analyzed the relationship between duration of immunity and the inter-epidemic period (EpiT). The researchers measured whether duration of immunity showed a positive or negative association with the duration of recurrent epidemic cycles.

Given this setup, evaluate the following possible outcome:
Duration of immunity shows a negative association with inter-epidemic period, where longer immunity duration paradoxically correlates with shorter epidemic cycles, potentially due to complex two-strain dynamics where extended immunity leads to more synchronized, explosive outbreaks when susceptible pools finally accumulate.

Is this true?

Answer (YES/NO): NO